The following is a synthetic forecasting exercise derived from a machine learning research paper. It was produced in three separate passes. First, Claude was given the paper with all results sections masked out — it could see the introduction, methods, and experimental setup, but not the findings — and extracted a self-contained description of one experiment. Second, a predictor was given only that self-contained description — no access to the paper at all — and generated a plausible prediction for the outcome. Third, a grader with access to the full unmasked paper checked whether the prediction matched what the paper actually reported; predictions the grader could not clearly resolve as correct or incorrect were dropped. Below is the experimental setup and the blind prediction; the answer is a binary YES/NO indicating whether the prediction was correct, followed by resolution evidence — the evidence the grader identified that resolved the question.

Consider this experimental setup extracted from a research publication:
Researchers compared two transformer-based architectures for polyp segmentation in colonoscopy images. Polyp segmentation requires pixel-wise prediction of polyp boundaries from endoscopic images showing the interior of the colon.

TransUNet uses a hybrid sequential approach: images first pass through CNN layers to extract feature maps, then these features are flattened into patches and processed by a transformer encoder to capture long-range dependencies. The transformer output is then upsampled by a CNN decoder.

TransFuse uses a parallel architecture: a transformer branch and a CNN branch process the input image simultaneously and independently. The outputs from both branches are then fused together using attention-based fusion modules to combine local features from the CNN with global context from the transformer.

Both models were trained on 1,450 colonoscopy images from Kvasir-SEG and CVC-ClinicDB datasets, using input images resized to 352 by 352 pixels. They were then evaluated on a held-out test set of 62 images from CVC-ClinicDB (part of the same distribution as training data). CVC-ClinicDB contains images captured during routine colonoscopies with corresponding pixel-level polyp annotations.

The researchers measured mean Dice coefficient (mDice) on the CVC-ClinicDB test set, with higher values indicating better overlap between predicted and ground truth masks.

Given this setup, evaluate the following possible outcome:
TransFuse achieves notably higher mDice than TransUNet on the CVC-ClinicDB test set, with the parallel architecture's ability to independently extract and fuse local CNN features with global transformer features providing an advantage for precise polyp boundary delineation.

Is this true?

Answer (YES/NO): NO